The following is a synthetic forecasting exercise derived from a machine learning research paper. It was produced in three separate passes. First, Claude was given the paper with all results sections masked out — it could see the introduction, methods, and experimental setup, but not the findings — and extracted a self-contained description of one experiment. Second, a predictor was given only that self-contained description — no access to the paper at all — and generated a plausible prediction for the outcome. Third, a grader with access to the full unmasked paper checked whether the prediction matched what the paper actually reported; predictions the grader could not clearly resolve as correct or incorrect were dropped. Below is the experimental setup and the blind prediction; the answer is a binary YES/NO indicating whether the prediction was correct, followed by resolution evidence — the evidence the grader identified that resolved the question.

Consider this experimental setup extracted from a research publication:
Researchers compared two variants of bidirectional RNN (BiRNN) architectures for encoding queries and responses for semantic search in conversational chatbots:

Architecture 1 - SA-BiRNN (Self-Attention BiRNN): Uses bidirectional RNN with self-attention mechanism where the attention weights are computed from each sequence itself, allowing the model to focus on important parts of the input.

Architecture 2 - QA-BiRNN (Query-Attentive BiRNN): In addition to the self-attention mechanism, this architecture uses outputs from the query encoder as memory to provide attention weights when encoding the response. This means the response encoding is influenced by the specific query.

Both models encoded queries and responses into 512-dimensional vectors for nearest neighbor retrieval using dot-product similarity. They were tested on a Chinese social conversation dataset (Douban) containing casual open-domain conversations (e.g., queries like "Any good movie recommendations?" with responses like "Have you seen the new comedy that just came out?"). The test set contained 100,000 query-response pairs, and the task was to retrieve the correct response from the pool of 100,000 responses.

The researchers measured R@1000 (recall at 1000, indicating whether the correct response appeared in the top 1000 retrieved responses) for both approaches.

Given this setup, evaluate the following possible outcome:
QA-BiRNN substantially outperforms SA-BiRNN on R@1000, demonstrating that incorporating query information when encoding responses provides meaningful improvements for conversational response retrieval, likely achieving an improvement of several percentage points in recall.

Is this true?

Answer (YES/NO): YES